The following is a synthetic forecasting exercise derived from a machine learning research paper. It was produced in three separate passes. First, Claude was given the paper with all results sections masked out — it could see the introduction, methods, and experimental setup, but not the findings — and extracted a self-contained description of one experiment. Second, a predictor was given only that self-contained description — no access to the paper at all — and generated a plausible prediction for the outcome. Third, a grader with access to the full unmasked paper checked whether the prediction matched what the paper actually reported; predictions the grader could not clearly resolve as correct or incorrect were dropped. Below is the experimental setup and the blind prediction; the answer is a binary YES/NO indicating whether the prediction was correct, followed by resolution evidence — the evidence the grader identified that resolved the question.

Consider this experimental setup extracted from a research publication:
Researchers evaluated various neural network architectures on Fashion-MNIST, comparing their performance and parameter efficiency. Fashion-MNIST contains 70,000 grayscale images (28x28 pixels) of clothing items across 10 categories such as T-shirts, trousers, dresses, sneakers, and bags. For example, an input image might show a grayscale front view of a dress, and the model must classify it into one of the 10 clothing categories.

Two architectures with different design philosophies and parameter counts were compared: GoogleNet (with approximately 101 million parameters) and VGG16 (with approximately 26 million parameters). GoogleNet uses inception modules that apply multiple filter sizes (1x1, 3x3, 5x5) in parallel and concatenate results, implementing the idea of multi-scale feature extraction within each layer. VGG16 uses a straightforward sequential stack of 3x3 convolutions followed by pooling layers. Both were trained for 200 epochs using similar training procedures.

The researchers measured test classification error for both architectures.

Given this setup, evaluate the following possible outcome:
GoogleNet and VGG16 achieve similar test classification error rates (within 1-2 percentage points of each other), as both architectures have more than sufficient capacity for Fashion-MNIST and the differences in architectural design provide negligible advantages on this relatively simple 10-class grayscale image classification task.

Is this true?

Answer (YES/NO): YES